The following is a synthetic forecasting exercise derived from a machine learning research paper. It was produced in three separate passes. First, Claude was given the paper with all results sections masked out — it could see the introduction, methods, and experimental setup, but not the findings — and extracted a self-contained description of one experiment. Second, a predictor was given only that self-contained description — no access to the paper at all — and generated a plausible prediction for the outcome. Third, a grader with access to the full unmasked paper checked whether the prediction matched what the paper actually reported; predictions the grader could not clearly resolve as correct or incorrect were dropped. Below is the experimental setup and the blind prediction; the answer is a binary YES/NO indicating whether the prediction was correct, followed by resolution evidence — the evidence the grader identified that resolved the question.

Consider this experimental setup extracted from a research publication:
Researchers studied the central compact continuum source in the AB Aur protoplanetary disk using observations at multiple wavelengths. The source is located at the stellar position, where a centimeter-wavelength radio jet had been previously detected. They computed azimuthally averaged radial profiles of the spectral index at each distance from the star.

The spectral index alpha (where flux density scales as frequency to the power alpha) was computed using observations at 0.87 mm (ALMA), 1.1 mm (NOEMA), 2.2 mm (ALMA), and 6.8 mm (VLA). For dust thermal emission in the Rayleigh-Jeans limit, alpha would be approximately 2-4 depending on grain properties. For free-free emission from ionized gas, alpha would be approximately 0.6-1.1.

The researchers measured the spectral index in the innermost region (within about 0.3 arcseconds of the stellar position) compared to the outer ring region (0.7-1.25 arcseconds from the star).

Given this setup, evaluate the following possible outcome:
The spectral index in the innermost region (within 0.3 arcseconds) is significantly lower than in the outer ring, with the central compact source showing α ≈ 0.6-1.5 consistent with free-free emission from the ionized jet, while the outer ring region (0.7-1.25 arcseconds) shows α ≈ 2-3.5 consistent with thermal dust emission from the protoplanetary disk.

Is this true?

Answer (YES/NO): NO